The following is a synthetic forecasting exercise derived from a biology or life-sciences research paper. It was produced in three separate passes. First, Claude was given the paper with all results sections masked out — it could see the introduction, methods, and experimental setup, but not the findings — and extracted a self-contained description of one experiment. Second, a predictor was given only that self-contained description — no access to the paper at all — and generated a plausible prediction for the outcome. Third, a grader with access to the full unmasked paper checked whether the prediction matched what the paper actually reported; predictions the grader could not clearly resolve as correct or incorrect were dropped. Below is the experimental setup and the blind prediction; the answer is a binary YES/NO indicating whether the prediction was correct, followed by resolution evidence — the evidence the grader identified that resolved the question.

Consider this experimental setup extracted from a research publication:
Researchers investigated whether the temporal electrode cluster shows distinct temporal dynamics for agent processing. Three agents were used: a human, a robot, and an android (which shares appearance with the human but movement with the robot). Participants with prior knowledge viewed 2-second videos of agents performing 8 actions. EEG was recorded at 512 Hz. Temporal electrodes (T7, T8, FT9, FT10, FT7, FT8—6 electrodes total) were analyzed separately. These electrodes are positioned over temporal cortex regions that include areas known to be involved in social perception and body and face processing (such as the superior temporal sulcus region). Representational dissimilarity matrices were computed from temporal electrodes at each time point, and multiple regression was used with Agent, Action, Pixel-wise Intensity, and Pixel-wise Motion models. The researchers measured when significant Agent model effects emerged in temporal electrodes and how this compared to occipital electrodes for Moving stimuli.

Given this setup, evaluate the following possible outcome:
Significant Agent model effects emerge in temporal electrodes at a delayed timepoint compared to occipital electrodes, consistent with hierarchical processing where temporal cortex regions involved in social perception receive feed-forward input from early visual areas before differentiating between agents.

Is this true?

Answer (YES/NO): NO